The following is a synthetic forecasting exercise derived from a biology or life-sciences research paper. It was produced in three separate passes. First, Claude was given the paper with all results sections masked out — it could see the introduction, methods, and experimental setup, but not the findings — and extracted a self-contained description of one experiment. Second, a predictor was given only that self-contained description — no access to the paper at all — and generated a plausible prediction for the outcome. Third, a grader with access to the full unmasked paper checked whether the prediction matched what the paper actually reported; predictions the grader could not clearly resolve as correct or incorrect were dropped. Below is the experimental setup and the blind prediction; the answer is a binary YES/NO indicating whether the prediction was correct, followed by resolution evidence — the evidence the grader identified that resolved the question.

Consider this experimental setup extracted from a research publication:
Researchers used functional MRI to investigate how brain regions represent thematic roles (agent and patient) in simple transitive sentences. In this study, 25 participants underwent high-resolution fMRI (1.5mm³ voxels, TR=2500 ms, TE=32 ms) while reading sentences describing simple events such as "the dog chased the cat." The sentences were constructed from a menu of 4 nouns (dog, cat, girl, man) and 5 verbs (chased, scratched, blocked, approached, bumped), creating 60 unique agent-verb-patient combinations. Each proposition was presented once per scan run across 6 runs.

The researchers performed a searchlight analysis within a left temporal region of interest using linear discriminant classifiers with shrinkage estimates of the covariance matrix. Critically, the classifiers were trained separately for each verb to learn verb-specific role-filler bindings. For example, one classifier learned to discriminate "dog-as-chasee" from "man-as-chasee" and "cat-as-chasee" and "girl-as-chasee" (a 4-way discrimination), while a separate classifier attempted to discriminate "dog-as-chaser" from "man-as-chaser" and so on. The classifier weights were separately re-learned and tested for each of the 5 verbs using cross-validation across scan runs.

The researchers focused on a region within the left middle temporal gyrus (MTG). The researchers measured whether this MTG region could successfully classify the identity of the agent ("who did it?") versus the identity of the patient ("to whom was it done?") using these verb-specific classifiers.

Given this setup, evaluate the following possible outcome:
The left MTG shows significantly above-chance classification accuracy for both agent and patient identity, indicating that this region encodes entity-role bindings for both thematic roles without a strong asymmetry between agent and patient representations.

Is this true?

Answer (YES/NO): NO